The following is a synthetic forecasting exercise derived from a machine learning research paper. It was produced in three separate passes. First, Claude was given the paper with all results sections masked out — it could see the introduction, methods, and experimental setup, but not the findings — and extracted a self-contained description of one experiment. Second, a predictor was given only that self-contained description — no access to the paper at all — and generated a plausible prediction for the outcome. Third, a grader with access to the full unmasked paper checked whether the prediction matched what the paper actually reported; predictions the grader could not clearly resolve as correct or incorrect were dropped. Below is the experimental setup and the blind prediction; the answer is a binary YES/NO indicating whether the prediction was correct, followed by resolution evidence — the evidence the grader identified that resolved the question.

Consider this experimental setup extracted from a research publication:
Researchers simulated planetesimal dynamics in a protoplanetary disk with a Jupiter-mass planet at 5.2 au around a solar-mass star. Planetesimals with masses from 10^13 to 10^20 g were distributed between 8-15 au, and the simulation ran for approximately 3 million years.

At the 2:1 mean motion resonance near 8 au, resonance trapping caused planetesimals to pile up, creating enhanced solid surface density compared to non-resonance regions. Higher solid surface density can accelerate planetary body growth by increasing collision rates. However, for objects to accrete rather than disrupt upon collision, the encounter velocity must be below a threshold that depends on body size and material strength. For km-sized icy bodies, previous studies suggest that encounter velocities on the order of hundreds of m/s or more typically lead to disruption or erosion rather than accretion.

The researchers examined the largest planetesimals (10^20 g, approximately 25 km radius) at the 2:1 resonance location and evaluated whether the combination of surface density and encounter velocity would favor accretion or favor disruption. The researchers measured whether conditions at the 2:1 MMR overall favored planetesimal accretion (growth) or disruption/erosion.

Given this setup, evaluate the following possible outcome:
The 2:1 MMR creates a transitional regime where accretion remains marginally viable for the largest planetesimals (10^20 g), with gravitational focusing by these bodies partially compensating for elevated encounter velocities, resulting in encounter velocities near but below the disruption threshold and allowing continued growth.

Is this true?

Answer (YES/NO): NO